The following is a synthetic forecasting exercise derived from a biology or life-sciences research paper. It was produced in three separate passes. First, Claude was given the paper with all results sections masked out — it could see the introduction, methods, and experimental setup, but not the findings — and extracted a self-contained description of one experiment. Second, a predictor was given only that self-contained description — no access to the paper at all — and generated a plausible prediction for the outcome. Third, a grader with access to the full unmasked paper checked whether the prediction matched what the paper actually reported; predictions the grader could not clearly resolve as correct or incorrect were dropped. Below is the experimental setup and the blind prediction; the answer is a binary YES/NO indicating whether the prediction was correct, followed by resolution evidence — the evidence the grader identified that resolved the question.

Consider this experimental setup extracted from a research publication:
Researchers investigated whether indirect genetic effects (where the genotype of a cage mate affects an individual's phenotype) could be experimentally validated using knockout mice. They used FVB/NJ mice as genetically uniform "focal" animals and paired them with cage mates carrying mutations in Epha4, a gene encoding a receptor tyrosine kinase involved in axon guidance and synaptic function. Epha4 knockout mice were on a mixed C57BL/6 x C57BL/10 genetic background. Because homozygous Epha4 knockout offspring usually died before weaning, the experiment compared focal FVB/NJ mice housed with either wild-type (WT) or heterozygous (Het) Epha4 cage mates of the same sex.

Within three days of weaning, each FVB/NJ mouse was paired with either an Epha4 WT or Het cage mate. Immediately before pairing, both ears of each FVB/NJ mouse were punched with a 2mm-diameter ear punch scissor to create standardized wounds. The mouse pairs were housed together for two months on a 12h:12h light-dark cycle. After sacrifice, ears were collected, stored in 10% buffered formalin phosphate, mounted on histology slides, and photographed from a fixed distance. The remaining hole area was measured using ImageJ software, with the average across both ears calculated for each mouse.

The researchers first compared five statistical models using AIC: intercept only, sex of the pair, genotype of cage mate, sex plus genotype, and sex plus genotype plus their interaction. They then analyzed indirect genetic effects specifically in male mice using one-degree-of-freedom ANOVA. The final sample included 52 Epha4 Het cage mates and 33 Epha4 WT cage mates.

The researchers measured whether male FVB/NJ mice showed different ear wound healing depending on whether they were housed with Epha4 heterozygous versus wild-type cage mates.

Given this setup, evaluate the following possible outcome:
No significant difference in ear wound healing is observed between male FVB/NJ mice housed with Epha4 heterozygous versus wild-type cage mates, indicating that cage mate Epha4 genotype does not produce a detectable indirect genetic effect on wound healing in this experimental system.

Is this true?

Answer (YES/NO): NO